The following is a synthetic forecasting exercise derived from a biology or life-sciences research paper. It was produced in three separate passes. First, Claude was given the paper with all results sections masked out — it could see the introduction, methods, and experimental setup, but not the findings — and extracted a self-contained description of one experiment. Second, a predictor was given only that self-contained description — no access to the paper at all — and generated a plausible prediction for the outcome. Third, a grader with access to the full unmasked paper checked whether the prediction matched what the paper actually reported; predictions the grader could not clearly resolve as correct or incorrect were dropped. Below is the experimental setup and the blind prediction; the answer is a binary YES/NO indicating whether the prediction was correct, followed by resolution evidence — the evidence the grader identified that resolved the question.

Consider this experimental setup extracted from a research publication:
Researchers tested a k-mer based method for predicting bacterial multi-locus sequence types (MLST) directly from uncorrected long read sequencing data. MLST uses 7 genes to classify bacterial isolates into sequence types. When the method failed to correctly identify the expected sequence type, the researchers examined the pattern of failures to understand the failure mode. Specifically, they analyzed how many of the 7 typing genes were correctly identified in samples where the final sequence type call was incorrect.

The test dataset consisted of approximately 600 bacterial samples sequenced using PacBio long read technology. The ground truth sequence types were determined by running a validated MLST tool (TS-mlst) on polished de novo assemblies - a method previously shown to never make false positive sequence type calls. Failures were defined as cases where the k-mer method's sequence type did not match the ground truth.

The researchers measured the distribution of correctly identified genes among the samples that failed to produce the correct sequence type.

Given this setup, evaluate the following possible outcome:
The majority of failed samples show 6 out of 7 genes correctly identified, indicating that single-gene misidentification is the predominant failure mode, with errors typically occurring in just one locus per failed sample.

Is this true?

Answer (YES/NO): YES